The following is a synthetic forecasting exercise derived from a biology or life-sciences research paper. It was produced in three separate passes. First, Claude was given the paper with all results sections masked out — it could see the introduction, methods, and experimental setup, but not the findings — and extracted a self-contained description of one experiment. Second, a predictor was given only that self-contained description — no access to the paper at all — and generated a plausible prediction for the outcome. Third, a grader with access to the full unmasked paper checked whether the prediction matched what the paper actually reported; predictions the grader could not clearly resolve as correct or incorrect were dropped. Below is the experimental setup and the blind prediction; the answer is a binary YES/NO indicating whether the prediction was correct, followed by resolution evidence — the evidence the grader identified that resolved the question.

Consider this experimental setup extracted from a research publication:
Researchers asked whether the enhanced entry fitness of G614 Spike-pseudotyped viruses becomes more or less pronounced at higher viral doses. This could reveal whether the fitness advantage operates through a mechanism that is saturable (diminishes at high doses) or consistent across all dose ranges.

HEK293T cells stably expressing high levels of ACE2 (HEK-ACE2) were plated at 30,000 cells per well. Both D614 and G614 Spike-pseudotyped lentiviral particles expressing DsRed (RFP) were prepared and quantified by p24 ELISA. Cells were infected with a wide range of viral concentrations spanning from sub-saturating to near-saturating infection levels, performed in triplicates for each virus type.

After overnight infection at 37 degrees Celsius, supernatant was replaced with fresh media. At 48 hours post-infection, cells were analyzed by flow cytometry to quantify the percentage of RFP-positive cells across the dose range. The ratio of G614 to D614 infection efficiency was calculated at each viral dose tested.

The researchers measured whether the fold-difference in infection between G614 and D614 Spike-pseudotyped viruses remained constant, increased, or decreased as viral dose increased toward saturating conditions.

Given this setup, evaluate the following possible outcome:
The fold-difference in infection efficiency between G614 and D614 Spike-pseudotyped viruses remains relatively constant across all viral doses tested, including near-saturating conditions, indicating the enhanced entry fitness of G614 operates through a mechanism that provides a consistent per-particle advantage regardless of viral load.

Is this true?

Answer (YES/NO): NO